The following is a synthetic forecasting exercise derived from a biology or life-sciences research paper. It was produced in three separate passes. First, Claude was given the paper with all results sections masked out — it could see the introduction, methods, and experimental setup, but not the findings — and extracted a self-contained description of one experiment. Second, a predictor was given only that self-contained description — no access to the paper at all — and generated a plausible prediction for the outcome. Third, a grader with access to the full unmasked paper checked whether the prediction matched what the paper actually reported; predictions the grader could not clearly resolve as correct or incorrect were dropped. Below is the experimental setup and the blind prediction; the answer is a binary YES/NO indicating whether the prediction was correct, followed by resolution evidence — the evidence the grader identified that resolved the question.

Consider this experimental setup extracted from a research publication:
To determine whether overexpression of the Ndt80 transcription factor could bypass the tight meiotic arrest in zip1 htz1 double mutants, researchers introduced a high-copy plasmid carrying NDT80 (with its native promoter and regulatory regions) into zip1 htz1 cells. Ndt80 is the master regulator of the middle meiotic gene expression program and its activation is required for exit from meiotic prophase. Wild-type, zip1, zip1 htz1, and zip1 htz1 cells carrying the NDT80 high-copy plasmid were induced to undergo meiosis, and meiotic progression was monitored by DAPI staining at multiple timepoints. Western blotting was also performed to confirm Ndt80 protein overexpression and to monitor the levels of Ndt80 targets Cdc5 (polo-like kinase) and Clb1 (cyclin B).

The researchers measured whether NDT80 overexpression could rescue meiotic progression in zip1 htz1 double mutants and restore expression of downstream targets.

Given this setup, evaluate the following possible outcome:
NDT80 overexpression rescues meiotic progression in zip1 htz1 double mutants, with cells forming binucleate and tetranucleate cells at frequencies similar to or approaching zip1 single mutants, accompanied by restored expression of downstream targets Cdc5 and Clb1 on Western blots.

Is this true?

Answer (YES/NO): NO